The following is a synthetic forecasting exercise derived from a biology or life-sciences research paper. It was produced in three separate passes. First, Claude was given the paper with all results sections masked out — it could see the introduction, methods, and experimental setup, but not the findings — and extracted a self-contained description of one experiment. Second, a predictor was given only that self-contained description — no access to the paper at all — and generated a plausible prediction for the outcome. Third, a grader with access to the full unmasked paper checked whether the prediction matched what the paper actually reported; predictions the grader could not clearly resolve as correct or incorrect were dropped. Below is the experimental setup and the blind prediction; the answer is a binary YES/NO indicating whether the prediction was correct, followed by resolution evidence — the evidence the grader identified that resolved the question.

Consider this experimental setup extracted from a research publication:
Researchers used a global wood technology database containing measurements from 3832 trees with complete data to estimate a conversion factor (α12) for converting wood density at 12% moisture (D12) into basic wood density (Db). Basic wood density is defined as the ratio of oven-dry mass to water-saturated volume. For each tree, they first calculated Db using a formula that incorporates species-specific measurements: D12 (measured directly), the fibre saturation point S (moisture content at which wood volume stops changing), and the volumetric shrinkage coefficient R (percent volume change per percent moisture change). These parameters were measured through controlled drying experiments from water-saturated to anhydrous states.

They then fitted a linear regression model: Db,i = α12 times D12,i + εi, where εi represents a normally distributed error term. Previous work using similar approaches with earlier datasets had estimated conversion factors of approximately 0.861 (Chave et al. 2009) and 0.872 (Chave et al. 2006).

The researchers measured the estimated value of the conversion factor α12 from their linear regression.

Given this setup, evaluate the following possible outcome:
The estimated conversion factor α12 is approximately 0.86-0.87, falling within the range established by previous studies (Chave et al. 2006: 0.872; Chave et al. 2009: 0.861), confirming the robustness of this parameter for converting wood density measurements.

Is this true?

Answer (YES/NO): NO